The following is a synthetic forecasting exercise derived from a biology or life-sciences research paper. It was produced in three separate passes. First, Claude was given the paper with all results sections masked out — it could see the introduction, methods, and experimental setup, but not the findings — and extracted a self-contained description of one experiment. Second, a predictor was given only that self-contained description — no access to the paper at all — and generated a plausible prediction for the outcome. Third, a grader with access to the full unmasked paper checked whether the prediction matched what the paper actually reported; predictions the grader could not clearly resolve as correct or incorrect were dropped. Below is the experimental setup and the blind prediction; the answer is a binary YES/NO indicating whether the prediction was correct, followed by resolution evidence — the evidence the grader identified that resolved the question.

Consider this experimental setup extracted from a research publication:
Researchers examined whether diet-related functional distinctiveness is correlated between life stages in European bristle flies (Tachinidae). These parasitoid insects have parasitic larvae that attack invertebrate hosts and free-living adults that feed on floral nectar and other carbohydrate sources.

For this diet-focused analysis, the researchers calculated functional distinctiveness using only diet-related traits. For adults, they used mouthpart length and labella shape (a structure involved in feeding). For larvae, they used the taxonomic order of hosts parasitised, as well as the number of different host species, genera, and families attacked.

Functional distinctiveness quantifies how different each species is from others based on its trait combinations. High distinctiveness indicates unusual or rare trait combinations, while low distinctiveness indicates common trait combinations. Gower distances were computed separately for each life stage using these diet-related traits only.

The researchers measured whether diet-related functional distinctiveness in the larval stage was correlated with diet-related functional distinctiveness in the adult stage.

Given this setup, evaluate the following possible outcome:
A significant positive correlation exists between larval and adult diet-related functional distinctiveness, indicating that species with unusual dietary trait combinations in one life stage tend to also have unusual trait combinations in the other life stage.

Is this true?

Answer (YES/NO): NO